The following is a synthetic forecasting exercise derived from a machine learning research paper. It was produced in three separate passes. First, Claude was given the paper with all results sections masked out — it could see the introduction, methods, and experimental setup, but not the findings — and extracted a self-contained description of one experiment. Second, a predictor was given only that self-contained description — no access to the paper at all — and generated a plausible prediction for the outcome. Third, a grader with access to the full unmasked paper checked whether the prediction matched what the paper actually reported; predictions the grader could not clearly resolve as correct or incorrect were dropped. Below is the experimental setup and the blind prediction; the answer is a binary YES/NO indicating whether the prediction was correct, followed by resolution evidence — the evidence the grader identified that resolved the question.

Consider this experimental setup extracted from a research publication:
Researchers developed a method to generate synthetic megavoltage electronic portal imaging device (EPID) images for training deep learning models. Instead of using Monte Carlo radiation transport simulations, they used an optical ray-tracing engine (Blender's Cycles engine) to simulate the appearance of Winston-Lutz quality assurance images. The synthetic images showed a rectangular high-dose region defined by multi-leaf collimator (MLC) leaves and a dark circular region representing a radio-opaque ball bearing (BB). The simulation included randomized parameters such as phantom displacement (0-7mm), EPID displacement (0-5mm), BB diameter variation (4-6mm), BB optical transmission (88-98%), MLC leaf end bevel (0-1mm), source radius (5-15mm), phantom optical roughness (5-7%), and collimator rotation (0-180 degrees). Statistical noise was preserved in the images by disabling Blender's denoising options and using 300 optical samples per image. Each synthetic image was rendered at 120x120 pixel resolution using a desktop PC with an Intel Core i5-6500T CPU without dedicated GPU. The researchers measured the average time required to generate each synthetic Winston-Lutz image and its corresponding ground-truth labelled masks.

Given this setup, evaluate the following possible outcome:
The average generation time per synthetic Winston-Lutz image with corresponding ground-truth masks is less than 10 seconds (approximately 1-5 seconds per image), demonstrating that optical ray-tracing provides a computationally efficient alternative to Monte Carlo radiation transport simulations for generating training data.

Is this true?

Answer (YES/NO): YES